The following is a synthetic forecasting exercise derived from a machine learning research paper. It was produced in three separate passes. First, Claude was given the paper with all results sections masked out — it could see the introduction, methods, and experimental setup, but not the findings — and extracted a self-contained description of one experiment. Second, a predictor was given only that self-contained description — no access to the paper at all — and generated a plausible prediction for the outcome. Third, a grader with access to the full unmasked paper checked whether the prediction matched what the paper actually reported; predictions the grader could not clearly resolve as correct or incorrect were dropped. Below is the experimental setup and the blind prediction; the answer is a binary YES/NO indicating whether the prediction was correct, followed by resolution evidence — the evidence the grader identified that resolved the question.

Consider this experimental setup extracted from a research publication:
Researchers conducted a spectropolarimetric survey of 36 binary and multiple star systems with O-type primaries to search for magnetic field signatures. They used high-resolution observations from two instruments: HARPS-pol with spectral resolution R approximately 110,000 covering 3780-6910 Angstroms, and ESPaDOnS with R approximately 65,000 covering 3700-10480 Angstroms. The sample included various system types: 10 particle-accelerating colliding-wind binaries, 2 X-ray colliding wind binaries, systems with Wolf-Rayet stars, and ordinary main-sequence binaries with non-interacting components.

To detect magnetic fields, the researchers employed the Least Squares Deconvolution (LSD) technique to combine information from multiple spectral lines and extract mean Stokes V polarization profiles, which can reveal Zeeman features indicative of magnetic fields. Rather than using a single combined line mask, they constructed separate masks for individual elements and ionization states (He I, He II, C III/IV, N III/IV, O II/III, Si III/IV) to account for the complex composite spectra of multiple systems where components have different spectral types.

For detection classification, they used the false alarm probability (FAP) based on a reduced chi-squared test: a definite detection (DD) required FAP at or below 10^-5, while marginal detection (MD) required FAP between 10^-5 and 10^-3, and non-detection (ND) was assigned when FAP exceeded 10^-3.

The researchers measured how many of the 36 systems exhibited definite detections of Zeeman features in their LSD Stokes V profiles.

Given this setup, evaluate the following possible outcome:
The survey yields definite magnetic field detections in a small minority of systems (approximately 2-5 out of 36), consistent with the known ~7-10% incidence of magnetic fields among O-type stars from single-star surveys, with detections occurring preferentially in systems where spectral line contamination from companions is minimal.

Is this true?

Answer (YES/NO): NO